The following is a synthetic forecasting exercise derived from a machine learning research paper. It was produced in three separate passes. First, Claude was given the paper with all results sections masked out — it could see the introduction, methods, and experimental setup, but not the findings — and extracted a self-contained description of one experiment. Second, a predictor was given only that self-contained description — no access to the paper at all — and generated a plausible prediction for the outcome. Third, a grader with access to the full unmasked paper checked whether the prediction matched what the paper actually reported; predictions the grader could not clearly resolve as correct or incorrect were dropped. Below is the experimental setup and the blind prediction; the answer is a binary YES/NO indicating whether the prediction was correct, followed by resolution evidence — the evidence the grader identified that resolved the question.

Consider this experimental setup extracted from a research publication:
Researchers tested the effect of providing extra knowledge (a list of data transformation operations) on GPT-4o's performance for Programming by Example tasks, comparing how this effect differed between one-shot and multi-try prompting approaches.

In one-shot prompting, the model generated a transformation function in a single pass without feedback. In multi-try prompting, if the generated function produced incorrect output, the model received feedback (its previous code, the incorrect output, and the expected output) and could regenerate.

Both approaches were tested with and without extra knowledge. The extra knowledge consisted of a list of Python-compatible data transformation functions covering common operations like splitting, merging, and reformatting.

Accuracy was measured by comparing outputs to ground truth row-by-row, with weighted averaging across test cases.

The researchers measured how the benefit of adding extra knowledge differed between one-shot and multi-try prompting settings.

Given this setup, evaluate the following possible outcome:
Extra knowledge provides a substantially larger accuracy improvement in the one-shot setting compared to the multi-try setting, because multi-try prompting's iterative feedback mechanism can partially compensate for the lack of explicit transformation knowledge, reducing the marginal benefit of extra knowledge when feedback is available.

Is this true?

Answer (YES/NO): NO